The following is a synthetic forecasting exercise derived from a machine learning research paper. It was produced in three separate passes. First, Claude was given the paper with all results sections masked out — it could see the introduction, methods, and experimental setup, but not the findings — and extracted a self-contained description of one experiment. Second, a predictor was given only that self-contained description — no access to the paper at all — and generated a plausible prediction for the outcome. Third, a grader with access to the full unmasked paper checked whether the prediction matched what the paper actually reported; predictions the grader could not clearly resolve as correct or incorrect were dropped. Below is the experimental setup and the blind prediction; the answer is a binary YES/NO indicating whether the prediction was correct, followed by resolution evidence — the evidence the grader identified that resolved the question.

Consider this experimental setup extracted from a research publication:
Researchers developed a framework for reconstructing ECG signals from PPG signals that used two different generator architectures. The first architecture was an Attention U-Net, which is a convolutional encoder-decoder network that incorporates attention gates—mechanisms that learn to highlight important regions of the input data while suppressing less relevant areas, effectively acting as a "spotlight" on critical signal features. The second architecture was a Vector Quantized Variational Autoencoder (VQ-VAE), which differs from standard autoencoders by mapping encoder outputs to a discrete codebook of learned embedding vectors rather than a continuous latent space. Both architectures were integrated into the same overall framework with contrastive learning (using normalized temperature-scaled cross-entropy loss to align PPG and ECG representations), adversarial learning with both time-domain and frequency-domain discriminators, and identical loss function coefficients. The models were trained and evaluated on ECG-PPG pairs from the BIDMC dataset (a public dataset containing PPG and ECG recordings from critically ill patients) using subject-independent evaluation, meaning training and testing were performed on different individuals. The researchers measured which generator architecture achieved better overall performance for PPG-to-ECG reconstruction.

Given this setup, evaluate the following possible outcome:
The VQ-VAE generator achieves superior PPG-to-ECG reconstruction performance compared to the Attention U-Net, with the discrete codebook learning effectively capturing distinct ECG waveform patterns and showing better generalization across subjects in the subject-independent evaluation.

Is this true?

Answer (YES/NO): NO